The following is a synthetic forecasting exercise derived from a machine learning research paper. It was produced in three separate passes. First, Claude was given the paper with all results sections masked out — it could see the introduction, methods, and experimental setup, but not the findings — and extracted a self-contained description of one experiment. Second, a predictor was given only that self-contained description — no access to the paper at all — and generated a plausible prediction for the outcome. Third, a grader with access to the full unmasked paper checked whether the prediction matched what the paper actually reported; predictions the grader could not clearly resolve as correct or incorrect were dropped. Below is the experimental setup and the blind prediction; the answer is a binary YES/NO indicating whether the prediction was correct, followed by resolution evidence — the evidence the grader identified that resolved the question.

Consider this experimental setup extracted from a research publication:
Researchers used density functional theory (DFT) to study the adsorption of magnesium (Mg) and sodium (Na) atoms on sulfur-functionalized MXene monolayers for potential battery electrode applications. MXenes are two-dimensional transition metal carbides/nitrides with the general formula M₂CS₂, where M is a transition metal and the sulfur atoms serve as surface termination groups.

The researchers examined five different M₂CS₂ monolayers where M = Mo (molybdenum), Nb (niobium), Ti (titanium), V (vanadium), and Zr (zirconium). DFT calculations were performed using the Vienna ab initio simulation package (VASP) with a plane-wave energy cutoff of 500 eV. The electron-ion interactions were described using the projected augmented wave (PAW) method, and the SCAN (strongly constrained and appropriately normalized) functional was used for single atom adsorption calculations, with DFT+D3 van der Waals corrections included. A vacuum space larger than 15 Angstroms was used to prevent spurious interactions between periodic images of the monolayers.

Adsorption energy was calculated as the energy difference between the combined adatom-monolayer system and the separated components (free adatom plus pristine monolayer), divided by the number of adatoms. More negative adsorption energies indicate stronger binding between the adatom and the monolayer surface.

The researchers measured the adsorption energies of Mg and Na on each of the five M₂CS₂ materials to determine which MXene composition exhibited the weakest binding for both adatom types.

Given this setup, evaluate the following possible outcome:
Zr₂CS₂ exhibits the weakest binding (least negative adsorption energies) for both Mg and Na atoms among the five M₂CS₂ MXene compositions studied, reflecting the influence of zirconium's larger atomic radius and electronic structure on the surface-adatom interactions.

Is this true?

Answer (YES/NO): NO